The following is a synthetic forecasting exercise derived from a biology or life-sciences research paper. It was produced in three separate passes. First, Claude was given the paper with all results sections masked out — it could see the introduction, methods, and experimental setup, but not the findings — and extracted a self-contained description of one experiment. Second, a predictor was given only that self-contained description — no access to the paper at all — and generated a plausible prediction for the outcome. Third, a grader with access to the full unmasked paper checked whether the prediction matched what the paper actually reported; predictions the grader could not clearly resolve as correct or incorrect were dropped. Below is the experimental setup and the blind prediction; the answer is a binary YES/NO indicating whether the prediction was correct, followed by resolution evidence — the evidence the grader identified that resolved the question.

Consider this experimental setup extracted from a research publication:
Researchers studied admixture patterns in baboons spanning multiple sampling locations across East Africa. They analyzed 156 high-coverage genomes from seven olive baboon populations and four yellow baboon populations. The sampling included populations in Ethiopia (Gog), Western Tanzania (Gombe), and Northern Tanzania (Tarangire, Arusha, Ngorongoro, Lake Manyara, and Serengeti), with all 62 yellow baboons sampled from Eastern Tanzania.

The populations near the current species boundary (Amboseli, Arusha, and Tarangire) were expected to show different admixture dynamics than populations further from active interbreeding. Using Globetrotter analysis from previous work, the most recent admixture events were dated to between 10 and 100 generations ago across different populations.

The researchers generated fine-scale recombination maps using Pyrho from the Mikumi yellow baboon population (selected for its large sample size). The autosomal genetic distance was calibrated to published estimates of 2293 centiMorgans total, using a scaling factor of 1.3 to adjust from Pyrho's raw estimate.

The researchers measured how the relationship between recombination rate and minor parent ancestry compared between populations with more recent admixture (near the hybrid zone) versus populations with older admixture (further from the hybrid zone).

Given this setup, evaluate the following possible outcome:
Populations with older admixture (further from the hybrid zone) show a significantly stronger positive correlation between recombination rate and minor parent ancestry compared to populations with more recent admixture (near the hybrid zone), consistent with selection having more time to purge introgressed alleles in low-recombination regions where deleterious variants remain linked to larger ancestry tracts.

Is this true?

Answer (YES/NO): YES